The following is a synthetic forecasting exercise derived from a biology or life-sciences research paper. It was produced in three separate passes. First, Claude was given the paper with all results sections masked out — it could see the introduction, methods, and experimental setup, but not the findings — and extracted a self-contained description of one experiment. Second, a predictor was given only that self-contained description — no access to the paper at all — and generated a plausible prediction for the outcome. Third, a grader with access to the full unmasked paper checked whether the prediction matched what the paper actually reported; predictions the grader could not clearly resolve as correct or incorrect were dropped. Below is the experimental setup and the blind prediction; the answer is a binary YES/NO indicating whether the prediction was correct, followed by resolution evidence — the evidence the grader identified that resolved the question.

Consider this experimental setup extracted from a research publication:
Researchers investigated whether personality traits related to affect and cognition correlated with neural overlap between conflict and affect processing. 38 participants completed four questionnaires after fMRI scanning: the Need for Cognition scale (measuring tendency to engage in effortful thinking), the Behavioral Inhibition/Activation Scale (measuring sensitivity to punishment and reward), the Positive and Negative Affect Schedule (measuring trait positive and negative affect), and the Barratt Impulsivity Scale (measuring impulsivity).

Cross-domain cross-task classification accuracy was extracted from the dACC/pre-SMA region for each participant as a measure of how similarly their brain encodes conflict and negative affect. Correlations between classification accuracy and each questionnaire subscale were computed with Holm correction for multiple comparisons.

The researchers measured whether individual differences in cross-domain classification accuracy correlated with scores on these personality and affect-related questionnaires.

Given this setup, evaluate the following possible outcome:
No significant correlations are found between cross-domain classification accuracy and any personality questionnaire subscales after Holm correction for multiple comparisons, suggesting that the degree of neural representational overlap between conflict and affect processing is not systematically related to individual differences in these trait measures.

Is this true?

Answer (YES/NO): YES